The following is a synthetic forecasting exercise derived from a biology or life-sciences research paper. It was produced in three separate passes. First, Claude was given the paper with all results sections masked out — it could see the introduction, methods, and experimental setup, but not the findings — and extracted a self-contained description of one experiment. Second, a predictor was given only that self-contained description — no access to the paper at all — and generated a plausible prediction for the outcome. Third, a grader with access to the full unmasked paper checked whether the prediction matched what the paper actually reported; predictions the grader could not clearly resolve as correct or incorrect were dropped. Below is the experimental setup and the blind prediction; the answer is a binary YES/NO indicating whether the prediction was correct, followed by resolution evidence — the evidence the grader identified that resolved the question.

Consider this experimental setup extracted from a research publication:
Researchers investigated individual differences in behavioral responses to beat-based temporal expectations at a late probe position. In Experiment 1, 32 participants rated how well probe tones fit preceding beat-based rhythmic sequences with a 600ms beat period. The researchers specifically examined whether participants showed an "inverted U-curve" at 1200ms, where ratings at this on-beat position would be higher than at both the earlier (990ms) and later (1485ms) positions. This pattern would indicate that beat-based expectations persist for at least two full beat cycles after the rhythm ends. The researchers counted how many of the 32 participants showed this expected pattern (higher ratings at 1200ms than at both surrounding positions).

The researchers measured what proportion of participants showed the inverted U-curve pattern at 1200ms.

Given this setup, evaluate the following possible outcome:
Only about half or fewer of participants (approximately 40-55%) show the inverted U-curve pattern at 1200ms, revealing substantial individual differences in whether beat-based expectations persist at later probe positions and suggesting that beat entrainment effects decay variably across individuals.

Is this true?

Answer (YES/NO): NO